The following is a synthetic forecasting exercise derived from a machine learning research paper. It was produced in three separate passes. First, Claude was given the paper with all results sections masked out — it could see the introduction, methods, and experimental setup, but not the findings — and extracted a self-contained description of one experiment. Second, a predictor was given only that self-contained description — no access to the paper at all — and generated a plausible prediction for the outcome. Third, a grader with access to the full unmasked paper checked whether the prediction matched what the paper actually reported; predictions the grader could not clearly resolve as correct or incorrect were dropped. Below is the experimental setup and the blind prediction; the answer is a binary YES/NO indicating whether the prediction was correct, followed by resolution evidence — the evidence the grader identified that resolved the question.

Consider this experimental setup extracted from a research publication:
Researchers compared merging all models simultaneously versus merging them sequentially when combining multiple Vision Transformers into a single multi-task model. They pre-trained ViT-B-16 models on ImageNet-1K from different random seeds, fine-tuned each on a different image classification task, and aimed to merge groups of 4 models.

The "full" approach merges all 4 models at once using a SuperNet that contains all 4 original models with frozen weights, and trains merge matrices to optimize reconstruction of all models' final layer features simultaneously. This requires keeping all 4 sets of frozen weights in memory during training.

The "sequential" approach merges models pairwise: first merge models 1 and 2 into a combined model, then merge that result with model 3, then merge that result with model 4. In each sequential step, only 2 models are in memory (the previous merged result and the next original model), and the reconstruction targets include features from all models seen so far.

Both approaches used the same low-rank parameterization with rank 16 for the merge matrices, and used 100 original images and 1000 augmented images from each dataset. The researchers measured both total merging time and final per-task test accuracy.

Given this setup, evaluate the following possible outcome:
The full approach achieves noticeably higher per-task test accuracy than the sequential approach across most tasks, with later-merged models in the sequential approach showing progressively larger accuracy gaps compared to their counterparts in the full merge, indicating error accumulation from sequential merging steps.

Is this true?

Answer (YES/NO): NO